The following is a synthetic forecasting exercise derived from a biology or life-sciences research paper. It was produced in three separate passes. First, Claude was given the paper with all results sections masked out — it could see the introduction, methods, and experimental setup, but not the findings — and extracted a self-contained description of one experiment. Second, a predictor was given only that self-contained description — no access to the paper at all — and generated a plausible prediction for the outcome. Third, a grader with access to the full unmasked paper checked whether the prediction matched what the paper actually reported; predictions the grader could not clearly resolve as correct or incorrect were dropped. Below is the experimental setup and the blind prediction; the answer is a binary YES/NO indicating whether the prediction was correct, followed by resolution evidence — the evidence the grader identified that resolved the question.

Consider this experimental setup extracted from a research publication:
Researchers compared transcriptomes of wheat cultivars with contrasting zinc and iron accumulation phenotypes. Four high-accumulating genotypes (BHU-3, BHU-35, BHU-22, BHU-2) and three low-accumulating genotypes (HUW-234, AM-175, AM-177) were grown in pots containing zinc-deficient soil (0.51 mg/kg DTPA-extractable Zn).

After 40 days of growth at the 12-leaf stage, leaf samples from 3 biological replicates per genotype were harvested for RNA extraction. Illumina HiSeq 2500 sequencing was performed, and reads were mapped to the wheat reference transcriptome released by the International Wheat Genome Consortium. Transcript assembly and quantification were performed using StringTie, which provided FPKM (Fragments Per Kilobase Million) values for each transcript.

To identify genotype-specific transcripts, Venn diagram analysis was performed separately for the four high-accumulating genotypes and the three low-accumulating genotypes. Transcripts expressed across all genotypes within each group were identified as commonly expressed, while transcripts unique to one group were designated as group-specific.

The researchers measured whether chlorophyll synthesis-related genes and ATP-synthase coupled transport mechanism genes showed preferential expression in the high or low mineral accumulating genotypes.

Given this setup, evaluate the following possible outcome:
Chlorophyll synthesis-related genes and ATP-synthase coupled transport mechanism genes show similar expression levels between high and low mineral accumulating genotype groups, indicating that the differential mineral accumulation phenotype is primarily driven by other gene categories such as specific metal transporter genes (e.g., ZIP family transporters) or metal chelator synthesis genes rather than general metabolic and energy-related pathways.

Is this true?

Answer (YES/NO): NO